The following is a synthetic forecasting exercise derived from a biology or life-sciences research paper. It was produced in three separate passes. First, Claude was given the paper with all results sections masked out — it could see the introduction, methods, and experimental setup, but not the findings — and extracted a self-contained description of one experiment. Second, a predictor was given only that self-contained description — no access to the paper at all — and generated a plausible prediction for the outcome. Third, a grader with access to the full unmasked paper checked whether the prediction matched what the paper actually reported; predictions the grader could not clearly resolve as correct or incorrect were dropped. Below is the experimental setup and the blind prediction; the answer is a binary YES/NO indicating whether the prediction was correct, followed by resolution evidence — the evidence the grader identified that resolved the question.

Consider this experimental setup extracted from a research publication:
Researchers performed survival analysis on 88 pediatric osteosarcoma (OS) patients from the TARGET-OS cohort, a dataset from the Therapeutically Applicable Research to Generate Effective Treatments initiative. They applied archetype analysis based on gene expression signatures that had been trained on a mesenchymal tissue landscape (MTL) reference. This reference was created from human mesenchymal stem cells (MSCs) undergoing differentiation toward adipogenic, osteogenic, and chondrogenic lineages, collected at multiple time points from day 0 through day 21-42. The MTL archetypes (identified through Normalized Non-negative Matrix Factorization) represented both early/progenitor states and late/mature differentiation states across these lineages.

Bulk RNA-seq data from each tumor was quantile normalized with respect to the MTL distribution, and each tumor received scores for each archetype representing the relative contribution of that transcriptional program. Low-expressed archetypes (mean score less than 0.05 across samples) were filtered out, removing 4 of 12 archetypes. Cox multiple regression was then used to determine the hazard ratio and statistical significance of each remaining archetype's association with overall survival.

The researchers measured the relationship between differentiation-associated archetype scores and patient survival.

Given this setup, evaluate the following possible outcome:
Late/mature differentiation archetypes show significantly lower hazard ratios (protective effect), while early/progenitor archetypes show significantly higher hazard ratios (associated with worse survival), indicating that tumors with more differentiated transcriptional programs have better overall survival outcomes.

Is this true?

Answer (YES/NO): NO